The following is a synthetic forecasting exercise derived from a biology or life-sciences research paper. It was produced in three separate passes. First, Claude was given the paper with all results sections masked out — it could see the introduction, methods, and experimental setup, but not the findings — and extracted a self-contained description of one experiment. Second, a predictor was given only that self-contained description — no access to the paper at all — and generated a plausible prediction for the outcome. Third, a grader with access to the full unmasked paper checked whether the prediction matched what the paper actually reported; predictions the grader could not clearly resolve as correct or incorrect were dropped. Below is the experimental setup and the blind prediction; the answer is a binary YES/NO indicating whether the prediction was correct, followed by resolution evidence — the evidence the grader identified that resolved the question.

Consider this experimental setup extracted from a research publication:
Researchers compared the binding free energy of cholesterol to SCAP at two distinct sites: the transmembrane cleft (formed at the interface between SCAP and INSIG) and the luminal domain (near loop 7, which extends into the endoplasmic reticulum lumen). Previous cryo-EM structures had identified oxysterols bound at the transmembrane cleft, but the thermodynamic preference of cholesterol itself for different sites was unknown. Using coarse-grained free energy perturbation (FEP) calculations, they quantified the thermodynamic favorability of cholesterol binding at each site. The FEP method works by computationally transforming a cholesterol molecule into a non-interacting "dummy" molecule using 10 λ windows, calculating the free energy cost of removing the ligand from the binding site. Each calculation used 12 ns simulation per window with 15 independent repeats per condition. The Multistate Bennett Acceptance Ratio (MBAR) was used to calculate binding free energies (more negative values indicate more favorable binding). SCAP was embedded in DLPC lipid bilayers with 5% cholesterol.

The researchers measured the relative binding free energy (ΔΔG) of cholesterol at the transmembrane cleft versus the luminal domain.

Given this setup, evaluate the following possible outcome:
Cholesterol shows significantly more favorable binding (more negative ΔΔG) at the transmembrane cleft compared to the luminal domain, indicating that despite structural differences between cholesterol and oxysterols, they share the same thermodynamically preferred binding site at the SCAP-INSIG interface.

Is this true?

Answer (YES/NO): NO